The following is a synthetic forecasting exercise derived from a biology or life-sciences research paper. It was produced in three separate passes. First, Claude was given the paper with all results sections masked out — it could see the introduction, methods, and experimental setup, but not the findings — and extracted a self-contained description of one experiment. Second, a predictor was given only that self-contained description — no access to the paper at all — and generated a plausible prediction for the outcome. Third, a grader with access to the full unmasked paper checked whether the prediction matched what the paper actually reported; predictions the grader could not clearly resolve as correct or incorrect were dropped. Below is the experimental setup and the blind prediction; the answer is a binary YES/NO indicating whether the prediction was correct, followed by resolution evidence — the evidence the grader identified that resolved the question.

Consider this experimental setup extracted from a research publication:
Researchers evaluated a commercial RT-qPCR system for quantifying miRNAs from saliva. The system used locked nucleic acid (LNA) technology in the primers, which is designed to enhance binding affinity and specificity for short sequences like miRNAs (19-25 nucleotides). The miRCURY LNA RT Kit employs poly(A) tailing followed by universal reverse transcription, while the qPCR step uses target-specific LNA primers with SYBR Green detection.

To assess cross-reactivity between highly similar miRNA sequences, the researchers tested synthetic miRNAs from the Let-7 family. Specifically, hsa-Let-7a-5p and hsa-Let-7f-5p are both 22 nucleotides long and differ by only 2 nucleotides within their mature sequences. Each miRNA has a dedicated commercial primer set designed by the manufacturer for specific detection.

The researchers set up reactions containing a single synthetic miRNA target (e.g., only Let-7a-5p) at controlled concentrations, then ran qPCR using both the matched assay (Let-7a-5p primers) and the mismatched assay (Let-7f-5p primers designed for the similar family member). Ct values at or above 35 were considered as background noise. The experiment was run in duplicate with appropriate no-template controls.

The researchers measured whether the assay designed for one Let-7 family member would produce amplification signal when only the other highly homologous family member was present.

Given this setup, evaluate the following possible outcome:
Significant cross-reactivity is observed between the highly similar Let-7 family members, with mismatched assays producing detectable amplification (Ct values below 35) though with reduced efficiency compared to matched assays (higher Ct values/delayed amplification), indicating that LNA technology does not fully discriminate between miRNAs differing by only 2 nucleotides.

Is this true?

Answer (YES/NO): YES